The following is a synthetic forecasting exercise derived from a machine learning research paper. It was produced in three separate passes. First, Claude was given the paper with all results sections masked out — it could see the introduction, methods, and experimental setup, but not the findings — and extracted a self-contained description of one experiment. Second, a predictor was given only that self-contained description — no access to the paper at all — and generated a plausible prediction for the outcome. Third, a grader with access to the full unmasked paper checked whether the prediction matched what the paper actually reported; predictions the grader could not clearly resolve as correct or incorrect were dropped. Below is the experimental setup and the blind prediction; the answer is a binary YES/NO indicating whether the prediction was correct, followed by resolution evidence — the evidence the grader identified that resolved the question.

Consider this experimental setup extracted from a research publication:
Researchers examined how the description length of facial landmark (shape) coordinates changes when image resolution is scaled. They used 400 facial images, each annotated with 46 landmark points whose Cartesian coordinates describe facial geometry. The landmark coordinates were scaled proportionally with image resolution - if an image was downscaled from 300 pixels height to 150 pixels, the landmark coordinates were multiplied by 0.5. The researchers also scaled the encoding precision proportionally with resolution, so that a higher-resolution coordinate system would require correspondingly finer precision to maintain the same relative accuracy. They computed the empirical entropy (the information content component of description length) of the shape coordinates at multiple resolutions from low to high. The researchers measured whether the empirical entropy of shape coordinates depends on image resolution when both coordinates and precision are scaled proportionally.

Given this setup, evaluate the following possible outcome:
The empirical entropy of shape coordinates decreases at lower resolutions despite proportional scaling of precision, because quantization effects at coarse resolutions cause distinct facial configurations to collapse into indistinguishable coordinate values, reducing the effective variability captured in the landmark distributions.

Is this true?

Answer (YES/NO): NO